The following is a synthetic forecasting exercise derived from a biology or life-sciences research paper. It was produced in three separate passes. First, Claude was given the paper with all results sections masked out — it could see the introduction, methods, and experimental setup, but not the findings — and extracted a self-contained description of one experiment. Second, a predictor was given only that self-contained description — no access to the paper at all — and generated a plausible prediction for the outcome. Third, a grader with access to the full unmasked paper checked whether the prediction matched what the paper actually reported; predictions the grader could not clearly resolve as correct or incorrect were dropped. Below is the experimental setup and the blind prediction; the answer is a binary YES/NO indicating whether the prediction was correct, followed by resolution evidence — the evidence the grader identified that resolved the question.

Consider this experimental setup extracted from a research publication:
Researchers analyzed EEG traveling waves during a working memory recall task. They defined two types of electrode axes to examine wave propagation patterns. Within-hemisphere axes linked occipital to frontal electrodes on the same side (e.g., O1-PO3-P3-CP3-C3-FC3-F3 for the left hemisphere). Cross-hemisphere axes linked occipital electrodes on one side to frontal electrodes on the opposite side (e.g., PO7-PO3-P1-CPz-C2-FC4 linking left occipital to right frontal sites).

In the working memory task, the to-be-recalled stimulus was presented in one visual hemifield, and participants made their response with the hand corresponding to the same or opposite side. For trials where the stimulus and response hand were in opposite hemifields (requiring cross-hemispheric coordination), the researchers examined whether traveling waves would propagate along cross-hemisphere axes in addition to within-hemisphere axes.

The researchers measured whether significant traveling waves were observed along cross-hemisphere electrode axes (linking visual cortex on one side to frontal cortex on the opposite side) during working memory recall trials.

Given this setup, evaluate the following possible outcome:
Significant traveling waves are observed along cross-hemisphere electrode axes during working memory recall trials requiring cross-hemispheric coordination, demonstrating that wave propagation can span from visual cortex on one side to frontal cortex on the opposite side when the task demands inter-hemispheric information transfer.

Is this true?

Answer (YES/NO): NO